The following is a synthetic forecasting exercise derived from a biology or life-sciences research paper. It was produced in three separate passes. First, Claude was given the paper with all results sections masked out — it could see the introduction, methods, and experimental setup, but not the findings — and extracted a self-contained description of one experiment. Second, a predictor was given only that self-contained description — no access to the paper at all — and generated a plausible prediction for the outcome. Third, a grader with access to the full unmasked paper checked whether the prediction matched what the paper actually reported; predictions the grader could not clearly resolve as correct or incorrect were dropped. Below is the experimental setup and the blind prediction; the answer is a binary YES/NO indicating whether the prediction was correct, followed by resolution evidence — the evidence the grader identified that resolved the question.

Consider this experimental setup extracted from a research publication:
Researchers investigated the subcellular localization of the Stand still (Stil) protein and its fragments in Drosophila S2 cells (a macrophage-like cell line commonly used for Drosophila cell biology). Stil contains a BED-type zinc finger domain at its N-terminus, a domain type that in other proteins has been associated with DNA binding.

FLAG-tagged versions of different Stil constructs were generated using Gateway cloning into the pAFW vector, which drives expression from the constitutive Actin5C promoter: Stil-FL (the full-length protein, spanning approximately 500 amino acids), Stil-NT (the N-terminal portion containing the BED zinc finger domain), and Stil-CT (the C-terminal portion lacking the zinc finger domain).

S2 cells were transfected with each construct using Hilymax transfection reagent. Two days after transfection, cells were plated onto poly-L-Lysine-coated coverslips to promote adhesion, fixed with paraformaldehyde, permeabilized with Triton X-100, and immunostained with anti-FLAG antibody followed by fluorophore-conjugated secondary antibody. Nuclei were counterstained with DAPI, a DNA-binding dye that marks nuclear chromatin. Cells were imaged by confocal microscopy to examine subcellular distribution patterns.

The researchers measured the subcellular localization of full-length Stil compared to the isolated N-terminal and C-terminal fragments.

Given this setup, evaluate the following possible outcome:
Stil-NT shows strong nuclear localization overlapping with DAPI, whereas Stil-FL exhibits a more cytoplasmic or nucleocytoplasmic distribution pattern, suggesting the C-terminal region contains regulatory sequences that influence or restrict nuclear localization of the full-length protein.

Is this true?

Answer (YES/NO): NO